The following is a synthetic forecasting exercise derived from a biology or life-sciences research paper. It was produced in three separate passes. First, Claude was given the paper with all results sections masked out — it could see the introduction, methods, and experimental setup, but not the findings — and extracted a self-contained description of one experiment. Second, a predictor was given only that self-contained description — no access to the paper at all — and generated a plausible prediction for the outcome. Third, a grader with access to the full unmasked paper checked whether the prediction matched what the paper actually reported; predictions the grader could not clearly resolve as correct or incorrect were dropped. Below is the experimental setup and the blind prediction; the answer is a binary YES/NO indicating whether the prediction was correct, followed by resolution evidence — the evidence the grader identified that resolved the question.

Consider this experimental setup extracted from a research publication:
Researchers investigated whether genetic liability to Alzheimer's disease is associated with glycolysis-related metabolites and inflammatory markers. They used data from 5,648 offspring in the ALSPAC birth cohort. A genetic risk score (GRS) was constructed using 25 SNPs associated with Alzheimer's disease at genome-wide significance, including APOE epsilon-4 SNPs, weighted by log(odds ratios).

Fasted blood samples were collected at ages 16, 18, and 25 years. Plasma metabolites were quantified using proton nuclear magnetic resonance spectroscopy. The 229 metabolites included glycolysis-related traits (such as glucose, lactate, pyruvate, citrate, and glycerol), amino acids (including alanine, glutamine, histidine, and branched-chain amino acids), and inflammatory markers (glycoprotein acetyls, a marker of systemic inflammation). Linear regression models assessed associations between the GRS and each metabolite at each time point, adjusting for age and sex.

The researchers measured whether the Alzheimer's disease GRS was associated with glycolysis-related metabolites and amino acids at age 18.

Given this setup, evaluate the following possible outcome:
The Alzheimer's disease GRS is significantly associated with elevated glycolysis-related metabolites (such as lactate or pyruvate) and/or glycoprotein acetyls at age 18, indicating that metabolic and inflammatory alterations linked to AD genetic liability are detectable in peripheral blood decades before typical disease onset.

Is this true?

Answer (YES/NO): NO